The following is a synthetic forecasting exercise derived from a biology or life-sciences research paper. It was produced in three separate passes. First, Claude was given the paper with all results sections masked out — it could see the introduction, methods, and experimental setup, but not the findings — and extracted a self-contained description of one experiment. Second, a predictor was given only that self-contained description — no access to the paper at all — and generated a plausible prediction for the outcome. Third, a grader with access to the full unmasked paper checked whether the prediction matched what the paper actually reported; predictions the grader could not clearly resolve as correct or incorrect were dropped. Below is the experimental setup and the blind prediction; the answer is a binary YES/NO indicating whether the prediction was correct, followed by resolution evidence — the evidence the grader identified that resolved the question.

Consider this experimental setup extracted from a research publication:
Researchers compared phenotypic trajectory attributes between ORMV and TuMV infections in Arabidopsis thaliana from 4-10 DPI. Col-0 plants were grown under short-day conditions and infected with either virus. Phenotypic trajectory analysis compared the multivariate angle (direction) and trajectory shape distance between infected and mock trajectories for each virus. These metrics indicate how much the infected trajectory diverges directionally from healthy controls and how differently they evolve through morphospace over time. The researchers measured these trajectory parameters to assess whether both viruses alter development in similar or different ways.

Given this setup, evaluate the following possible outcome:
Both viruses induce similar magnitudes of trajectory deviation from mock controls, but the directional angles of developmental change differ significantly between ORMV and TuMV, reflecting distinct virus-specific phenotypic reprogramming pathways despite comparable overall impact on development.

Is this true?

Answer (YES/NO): NO